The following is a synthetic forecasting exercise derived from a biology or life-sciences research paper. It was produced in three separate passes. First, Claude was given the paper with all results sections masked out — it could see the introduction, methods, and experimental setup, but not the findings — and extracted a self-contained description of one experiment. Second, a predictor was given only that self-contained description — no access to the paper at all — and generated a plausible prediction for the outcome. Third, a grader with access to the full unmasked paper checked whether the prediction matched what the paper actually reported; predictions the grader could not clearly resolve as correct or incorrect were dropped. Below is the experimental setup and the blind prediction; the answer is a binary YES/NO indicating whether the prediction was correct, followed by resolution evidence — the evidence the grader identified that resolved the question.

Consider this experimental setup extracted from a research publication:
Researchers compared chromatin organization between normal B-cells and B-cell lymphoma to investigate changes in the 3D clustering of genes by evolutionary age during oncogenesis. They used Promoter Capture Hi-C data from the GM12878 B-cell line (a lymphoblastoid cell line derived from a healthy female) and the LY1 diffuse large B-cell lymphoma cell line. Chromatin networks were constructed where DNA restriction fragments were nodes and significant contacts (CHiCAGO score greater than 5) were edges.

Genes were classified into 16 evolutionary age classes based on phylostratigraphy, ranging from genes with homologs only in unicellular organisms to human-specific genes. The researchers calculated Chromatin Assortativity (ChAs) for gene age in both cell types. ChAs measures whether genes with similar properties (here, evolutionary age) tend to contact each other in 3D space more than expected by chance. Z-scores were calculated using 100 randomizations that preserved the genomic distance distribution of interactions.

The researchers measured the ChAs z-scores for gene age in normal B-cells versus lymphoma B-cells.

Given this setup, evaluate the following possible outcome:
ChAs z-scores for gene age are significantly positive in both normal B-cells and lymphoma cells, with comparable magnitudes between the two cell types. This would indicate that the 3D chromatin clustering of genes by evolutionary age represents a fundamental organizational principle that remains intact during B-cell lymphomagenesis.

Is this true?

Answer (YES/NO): NO